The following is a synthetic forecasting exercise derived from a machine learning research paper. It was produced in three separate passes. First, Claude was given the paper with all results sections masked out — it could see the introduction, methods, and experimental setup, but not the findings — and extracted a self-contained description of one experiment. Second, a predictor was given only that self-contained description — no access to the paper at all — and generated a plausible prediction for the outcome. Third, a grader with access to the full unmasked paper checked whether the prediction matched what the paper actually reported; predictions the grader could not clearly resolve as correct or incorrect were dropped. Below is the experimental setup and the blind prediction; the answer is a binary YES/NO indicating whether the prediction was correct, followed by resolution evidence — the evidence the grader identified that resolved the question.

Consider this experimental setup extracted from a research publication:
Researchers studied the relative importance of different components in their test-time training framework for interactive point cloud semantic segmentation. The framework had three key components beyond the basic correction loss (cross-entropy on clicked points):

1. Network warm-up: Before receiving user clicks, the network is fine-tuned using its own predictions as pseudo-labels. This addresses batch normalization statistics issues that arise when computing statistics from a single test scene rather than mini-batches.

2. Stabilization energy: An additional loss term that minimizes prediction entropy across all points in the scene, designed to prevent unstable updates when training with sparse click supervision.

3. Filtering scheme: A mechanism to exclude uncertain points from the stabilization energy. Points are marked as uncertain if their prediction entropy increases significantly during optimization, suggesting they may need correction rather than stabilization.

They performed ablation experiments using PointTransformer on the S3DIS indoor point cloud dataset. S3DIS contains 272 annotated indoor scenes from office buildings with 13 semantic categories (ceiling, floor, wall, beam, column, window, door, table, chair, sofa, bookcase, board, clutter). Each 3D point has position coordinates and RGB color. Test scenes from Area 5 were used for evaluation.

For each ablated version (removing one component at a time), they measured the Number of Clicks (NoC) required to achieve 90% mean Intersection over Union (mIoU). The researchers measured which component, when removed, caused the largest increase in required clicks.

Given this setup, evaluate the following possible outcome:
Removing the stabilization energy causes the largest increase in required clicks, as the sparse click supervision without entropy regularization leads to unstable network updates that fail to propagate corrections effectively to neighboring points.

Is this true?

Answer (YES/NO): YES